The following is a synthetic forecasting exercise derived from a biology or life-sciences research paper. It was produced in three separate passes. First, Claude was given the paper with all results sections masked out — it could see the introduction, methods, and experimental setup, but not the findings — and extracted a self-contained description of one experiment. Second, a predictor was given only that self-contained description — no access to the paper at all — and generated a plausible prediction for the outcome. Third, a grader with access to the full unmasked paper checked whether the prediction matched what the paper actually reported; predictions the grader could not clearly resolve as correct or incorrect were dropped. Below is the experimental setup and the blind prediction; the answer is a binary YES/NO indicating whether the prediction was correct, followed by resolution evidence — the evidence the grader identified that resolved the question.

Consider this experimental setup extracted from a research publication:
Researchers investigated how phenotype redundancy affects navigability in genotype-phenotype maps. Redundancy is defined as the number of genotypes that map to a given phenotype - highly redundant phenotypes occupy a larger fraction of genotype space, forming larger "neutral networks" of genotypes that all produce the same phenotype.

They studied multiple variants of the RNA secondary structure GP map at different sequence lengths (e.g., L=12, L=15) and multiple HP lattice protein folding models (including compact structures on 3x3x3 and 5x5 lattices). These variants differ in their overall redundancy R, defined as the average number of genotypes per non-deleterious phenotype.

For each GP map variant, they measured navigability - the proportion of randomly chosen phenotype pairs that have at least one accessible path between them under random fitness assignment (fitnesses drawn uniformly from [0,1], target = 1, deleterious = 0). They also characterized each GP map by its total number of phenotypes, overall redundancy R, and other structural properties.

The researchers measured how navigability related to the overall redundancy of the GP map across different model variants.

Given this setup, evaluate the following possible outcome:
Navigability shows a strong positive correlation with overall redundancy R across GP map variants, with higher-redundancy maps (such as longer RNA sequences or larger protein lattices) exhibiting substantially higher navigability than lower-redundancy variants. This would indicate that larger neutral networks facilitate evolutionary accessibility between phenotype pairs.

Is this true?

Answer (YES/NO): NO